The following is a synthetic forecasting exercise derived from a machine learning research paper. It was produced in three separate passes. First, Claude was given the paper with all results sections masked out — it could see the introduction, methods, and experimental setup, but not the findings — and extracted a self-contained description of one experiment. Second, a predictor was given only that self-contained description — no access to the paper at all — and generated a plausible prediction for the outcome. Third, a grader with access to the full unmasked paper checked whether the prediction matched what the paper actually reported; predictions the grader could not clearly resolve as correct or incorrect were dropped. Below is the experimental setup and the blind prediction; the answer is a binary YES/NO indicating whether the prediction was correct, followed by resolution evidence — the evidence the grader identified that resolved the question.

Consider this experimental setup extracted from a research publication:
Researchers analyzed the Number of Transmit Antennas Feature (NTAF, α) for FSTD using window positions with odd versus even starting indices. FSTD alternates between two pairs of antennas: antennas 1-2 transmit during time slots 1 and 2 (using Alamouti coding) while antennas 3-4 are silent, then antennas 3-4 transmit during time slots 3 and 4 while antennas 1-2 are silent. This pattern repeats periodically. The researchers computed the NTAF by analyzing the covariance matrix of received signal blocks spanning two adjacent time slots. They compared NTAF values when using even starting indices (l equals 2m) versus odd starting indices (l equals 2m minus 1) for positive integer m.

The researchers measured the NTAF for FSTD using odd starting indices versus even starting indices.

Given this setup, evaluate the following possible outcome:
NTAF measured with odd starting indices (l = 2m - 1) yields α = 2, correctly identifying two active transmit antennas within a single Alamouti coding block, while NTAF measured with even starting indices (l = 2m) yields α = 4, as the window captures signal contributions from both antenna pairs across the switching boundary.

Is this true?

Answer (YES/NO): YES